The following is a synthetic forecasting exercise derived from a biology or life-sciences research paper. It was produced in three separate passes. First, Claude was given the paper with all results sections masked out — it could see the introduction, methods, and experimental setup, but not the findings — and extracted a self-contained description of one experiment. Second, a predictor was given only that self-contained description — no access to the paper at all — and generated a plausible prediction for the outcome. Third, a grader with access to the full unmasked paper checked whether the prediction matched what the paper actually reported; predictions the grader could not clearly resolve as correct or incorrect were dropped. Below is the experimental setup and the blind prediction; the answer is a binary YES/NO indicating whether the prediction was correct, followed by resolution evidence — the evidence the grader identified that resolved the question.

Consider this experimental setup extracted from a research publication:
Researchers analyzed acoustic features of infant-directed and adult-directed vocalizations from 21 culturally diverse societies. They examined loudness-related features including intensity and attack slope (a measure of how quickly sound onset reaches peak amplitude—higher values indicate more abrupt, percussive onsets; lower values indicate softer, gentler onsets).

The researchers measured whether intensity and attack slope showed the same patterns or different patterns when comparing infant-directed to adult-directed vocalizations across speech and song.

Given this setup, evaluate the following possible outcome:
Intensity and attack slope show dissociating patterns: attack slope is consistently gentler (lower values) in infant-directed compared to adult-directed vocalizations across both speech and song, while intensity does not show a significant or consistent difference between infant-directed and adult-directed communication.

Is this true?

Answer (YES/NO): NO